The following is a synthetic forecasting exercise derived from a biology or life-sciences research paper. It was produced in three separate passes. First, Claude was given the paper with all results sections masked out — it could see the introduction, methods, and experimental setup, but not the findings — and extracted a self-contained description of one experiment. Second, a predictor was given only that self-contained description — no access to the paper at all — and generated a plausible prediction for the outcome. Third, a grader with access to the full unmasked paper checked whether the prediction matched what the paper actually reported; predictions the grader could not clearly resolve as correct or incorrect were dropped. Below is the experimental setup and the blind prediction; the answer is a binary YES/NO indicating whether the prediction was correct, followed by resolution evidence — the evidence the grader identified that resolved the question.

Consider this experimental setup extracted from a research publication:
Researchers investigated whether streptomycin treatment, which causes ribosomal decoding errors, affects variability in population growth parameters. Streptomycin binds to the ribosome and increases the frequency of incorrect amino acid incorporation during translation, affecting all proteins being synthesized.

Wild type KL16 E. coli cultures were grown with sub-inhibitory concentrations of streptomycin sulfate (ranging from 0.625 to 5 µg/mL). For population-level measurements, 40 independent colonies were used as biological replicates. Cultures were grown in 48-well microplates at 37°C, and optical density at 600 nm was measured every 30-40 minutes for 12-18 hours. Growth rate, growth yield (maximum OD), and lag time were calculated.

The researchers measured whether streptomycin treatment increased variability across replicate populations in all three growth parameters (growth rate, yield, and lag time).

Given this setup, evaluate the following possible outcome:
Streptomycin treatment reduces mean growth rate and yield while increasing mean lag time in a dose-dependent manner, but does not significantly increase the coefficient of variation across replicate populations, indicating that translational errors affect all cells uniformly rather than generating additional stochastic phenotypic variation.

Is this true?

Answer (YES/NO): NO